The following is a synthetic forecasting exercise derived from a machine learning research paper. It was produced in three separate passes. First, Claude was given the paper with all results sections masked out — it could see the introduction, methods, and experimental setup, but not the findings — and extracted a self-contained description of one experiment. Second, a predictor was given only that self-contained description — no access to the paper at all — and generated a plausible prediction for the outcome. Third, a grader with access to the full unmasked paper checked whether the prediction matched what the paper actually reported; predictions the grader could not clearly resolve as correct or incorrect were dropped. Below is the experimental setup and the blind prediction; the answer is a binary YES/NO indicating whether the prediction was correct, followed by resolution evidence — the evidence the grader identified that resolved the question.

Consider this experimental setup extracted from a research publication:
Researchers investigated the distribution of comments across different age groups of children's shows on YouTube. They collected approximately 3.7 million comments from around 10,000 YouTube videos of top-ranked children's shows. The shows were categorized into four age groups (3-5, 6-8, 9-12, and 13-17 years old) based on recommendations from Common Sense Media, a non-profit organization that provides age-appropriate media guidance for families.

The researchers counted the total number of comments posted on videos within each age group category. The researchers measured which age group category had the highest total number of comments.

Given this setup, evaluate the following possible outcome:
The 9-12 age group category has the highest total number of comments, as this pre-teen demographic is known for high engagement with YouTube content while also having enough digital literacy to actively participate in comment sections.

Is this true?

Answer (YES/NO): NO